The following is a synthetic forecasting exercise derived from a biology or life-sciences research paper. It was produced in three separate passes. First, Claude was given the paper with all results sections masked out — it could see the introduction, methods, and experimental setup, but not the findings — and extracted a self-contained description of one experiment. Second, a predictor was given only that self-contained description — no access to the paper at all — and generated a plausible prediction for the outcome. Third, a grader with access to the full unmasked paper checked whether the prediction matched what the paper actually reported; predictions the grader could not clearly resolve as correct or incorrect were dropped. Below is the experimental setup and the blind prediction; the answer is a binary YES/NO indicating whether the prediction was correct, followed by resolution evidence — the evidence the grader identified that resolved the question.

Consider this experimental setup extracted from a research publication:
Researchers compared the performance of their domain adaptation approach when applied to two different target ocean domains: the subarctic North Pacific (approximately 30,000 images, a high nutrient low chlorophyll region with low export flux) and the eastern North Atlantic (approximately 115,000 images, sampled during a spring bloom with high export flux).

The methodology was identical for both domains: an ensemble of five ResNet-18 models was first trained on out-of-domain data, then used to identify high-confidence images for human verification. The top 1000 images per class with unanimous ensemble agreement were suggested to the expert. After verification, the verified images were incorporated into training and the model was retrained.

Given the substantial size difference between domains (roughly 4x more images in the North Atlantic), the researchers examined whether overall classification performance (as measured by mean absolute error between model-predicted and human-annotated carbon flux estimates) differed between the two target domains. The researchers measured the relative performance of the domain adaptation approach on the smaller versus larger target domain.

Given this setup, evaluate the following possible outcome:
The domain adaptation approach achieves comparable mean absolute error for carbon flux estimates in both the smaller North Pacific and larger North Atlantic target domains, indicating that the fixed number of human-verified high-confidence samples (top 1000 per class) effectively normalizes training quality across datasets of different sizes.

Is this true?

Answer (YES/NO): NO